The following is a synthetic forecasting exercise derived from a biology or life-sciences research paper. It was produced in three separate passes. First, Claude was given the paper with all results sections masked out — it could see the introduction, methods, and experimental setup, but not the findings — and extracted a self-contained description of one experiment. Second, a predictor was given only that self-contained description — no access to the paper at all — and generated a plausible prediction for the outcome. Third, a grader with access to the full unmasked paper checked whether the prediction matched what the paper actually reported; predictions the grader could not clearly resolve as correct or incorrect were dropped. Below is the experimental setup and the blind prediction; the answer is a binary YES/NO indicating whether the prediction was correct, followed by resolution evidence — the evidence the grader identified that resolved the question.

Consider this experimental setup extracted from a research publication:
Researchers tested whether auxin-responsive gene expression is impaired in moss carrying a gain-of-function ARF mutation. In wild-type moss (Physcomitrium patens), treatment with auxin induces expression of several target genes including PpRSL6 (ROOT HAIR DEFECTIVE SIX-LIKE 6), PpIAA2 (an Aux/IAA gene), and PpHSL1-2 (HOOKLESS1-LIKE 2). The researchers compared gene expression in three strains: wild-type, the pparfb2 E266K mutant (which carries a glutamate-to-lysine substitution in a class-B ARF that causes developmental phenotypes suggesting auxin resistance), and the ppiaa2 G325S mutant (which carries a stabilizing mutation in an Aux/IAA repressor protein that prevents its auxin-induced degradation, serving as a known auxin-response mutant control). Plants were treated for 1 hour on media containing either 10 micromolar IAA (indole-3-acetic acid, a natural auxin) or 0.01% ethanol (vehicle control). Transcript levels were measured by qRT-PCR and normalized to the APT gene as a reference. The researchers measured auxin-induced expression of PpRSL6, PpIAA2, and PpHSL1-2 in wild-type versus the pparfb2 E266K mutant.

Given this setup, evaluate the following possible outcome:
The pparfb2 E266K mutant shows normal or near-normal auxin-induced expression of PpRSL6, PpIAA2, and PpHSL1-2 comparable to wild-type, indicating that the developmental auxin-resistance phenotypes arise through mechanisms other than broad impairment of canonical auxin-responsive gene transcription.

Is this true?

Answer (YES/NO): NO